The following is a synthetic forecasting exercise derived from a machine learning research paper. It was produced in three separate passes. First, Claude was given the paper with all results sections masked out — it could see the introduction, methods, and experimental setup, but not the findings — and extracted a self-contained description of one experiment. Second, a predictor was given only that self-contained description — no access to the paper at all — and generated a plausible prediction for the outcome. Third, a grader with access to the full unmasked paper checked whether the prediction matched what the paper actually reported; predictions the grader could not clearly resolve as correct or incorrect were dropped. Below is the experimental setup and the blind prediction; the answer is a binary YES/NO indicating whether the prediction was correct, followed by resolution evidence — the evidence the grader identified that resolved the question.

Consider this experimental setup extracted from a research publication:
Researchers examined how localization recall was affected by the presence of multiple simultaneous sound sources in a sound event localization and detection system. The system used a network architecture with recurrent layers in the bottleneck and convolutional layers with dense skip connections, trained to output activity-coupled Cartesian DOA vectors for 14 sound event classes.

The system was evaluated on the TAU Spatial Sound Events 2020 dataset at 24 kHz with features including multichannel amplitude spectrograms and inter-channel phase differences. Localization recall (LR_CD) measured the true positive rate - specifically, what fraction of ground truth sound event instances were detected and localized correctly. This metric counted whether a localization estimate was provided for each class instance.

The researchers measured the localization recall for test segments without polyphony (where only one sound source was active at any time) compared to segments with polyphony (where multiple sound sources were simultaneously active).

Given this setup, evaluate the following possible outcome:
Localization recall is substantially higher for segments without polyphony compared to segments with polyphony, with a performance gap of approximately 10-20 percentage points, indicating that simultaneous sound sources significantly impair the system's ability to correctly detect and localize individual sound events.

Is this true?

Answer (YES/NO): NO